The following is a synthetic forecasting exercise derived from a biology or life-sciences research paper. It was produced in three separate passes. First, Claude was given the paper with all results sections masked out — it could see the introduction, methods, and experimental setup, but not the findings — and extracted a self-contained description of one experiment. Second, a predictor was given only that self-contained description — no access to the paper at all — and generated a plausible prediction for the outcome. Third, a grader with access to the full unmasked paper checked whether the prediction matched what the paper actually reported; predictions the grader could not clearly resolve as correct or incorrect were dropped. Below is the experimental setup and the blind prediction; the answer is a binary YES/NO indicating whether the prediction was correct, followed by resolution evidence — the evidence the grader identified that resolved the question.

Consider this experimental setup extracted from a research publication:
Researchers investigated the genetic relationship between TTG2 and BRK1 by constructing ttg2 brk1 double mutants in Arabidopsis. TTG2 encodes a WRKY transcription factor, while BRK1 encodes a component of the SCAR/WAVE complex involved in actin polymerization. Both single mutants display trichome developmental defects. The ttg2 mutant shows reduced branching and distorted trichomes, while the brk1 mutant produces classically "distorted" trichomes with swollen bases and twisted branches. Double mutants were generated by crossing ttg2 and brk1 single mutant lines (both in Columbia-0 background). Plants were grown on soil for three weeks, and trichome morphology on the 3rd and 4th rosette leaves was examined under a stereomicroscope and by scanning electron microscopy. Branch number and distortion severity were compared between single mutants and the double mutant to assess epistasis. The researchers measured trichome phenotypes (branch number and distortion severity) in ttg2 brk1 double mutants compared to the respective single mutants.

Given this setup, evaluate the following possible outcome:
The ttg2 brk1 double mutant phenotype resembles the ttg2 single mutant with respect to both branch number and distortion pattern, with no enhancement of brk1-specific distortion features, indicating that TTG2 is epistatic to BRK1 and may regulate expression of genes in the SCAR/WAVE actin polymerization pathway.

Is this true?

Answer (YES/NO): NO